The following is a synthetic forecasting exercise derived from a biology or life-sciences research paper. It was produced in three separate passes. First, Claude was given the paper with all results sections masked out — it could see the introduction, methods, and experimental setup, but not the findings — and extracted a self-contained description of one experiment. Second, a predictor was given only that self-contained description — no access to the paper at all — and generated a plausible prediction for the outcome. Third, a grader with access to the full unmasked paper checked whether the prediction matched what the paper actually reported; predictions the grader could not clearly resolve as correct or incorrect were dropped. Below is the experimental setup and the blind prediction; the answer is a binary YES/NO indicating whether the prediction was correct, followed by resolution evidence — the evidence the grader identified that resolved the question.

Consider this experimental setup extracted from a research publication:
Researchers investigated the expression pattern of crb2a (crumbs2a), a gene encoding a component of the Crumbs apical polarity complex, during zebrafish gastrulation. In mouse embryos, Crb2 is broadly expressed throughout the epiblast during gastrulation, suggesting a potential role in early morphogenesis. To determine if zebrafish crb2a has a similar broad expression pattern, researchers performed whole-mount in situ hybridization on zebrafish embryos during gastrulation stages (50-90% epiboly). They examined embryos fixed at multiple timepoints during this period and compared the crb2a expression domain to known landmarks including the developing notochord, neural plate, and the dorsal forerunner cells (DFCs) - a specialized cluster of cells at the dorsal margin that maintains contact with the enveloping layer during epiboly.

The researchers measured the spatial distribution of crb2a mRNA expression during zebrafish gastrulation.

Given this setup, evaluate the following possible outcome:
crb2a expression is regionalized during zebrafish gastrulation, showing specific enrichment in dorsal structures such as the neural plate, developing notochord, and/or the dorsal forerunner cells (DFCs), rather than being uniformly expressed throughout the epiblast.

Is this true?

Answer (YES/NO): YES